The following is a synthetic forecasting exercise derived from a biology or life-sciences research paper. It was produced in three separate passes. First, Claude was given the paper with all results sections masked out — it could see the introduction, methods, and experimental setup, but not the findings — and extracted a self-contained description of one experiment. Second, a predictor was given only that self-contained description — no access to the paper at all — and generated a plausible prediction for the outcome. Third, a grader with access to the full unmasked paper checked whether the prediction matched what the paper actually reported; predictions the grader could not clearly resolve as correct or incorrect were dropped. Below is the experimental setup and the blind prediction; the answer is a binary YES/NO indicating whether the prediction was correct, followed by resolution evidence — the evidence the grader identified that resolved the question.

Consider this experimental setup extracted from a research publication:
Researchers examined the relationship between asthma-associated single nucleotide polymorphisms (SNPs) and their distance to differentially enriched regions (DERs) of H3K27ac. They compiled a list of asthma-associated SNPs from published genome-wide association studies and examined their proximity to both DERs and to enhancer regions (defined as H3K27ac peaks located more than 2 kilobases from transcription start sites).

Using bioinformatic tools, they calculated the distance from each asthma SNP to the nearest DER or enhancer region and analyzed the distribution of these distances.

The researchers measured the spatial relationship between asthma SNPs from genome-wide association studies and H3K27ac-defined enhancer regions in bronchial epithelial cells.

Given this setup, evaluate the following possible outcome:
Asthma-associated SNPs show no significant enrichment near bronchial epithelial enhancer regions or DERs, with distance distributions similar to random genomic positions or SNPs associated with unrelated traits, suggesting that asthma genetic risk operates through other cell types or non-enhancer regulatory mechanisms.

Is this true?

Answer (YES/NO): NO